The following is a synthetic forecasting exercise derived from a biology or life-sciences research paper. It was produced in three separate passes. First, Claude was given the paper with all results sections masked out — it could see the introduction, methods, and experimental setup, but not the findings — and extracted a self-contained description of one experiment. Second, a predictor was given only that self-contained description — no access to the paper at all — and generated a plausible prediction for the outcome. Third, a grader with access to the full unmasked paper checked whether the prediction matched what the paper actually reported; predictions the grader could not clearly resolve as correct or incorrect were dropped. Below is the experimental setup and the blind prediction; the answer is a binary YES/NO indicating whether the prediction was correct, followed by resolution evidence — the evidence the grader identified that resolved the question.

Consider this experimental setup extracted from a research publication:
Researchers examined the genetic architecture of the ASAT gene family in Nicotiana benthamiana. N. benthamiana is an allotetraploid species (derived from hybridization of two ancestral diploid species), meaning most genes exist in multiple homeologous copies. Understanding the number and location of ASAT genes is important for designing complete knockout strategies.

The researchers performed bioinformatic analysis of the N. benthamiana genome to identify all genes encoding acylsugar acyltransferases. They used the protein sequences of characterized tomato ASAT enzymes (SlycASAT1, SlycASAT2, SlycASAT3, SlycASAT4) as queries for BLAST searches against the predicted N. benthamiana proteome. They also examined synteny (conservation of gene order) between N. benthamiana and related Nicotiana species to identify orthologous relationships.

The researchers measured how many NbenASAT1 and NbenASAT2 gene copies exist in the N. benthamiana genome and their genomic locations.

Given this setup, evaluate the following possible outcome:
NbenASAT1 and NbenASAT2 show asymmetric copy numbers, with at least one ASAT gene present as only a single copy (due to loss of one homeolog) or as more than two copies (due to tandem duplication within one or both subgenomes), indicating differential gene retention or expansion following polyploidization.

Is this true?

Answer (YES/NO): NO